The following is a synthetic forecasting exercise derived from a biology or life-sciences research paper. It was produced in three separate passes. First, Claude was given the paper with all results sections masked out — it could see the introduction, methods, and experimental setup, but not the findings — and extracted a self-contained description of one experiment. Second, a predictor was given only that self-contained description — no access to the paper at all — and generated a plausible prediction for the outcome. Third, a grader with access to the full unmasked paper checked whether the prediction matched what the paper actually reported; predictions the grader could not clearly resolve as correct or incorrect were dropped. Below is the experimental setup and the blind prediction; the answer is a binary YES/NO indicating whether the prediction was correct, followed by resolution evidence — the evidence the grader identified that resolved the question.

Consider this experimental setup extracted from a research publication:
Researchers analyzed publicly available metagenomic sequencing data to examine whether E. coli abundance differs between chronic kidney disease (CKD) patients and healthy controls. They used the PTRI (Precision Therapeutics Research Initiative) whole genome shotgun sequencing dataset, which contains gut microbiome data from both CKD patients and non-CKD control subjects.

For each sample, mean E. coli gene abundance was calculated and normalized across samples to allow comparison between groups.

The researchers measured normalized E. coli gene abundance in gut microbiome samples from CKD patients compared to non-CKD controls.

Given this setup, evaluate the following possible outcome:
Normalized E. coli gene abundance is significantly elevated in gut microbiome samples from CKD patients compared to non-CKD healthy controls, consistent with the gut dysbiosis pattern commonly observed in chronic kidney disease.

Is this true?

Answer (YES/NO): YES